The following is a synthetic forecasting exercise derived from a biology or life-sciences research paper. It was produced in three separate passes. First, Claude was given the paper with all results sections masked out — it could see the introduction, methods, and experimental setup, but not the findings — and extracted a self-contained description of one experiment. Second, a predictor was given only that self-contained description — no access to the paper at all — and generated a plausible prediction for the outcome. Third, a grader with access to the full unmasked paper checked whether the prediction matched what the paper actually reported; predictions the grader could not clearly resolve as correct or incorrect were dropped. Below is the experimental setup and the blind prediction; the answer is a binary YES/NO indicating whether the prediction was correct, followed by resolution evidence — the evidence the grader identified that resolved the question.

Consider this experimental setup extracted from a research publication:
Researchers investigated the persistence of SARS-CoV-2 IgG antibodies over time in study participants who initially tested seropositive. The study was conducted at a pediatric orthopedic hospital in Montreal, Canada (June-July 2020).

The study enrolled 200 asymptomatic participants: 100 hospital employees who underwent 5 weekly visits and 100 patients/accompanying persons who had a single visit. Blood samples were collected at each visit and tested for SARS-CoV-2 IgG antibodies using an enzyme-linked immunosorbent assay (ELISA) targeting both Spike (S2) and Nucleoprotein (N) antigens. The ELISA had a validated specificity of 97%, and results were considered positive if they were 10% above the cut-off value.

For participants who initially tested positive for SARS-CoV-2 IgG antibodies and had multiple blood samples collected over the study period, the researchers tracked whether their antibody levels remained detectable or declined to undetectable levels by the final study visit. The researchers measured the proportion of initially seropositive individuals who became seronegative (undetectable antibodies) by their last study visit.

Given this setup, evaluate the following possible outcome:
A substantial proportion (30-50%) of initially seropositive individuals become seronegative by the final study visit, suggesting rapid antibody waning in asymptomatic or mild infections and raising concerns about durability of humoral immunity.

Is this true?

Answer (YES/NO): NO